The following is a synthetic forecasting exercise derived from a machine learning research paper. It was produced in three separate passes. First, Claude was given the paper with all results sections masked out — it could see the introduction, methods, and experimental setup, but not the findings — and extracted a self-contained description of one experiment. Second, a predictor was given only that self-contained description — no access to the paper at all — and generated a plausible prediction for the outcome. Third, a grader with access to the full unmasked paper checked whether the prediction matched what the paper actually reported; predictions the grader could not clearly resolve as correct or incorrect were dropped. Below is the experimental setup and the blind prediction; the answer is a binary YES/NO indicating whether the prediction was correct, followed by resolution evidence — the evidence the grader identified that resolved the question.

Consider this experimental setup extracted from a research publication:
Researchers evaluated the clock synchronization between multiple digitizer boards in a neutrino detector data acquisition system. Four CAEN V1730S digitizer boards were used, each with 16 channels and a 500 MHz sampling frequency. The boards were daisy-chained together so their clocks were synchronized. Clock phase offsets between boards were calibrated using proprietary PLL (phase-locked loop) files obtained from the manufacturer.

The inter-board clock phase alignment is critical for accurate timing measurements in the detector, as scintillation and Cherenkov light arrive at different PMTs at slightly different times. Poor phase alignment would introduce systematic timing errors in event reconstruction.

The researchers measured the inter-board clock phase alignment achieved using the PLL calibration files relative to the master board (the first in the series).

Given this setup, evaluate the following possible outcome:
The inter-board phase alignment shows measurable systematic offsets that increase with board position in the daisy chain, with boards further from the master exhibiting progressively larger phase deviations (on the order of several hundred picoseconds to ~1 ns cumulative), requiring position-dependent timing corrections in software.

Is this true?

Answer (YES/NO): NO